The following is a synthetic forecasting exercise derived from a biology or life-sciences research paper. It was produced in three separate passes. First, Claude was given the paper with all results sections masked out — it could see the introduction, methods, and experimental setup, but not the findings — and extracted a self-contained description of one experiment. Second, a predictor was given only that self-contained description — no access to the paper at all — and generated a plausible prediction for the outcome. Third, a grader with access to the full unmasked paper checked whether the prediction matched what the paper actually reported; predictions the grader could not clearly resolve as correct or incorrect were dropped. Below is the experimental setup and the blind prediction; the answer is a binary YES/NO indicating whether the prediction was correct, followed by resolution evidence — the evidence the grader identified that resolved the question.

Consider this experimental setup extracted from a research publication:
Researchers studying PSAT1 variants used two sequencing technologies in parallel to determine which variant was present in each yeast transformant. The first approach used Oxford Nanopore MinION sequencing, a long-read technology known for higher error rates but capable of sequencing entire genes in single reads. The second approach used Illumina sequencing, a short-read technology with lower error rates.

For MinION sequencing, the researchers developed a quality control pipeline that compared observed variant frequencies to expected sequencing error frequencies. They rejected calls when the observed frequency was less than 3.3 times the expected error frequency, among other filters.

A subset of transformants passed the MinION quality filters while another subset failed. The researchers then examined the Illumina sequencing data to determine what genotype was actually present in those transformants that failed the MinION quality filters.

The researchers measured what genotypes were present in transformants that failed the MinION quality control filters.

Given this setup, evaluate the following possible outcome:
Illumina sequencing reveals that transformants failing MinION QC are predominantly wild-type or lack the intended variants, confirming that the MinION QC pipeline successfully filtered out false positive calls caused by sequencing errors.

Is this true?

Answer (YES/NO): YES